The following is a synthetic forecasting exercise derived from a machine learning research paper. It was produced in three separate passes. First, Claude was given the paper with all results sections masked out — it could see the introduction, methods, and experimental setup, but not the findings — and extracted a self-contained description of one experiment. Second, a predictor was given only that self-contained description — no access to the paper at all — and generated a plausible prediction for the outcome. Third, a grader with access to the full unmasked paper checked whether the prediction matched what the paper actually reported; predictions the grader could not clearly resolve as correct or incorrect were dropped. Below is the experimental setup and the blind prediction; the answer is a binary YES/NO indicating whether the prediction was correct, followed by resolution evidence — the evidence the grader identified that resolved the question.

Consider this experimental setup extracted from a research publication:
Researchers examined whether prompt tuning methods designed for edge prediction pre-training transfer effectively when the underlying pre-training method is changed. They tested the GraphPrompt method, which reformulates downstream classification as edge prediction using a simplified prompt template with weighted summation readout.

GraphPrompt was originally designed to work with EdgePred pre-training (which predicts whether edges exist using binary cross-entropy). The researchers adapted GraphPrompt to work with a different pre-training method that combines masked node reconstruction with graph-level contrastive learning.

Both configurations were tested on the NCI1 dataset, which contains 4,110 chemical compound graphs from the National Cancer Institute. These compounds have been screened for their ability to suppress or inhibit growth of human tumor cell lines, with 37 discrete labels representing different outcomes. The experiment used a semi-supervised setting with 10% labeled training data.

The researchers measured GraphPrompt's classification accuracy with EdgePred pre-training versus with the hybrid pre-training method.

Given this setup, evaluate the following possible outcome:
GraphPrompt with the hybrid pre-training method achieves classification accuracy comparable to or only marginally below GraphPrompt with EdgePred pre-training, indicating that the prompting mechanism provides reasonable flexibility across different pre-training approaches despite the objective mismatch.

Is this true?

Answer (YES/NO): NO